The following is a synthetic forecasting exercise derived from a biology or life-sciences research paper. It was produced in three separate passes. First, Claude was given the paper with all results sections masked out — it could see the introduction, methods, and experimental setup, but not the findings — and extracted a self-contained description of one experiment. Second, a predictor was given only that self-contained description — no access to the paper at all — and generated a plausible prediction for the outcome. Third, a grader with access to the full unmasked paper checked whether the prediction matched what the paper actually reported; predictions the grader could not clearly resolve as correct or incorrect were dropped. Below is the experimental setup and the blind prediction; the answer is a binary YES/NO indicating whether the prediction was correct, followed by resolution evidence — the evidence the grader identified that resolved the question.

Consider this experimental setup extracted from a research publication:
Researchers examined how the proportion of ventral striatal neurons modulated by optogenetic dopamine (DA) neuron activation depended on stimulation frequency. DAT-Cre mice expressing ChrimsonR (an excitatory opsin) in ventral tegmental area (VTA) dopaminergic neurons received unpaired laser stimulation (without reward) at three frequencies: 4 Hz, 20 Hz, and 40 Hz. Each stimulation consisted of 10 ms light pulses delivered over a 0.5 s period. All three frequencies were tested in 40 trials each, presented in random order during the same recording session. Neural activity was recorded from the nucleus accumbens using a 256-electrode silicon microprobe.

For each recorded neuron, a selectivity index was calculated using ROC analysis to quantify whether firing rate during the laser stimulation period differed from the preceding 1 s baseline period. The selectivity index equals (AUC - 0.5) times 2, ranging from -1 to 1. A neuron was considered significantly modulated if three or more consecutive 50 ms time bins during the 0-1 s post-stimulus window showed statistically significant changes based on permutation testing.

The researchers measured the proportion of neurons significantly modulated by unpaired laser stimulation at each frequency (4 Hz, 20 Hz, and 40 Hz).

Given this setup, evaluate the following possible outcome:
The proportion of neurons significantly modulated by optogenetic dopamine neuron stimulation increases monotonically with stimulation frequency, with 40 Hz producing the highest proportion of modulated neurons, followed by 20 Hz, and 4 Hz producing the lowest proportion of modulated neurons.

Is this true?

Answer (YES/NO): YES